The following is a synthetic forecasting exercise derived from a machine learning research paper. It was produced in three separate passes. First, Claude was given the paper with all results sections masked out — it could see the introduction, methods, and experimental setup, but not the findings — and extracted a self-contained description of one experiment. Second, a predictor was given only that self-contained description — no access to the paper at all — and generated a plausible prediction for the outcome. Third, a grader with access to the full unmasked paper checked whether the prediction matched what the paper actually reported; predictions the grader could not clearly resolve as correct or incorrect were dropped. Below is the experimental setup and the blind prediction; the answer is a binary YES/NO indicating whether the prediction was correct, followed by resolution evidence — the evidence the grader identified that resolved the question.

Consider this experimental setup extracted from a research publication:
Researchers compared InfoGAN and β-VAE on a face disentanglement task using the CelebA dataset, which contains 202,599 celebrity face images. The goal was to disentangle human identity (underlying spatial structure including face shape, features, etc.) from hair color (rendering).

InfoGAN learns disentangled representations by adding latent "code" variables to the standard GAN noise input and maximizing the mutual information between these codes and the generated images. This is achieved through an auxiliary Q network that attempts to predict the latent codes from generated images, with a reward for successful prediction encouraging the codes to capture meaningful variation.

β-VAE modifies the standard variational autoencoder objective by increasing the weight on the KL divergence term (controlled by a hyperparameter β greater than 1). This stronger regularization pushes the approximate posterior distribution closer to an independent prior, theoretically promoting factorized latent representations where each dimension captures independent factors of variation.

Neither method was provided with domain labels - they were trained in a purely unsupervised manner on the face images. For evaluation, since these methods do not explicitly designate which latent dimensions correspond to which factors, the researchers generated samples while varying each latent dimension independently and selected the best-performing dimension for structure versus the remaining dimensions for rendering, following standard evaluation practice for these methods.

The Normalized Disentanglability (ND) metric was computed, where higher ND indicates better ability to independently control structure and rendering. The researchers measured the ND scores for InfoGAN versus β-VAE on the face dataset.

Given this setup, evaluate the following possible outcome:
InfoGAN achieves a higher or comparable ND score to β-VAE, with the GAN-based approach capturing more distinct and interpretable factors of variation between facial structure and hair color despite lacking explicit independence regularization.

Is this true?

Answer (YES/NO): YES